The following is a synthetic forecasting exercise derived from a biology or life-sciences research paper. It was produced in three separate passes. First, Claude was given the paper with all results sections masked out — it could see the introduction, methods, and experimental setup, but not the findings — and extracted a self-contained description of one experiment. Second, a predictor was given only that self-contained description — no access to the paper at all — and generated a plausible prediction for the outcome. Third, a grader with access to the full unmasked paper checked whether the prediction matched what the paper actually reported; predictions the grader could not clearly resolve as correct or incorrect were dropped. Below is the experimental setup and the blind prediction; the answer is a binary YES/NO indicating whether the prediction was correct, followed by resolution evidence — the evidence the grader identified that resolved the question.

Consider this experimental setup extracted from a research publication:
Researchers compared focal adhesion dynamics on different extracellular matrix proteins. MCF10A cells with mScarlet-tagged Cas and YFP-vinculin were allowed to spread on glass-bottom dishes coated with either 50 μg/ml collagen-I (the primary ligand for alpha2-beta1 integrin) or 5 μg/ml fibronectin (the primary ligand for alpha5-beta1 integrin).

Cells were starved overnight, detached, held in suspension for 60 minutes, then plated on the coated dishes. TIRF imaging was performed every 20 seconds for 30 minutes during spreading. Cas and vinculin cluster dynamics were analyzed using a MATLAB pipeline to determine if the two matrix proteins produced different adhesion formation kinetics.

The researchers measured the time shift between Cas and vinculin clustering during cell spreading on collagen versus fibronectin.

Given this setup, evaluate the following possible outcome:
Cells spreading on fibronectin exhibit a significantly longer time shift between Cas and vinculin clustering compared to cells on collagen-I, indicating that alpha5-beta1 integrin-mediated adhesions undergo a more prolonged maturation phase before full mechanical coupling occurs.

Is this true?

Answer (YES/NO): NO